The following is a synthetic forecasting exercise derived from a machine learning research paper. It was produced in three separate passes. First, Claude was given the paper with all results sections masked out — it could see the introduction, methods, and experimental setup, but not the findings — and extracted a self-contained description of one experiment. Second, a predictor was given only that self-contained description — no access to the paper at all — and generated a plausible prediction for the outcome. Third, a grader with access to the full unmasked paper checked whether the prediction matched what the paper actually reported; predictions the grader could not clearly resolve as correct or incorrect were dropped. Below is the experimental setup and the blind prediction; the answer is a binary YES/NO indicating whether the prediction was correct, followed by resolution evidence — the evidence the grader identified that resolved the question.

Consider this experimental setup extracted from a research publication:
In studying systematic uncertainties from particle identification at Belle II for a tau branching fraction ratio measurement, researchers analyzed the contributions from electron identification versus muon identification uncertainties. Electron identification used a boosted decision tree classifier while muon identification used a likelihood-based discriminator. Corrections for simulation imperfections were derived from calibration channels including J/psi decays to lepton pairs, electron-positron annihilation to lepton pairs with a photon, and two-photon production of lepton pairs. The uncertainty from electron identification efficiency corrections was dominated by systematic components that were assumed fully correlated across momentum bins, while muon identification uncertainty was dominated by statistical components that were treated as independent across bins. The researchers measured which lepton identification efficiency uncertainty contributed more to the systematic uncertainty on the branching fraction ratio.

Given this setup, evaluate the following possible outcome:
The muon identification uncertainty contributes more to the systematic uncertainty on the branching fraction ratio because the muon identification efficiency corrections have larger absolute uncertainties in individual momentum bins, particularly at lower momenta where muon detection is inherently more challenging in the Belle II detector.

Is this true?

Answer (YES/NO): NO